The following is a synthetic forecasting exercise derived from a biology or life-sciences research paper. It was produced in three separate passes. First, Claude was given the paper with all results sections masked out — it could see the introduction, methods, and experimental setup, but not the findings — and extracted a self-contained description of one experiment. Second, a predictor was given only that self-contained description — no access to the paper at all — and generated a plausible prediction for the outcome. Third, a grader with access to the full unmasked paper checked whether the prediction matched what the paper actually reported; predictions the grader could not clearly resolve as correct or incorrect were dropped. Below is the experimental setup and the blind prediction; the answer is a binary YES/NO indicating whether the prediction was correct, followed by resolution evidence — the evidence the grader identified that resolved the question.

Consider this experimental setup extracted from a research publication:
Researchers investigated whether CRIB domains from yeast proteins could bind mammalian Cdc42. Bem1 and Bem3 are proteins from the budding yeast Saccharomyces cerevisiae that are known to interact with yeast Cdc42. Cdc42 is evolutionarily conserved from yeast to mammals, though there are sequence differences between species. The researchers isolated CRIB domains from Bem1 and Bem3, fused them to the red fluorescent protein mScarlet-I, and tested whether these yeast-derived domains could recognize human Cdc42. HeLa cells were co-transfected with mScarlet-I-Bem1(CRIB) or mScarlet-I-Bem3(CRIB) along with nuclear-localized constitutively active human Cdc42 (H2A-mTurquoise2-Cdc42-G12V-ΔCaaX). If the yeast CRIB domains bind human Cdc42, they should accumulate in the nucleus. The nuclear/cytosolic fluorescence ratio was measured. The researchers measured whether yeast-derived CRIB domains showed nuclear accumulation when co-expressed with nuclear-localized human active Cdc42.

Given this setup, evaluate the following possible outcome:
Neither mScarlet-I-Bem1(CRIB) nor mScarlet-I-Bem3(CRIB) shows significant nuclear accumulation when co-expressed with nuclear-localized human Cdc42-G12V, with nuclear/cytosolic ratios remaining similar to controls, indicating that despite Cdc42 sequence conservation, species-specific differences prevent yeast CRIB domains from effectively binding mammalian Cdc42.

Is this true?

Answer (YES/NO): YES